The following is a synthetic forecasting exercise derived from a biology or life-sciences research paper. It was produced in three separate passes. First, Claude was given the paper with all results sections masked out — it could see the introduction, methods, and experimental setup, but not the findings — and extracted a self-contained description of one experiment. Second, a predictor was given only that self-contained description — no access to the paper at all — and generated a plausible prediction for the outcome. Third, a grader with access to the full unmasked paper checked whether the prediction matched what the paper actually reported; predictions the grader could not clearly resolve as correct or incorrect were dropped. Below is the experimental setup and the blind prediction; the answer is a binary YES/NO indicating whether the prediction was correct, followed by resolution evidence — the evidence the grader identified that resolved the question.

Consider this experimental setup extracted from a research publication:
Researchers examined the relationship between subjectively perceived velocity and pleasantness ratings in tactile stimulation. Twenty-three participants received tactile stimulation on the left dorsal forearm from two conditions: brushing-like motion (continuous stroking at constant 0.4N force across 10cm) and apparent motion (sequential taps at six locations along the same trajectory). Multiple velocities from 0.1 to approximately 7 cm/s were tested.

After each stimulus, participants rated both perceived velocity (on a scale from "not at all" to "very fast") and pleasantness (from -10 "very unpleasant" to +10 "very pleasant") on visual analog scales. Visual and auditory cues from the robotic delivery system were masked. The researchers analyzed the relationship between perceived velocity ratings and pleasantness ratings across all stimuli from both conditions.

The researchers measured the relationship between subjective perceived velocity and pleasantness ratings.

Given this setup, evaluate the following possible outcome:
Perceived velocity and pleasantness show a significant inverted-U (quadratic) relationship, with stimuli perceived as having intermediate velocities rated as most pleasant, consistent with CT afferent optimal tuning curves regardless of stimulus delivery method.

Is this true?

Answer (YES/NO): YES